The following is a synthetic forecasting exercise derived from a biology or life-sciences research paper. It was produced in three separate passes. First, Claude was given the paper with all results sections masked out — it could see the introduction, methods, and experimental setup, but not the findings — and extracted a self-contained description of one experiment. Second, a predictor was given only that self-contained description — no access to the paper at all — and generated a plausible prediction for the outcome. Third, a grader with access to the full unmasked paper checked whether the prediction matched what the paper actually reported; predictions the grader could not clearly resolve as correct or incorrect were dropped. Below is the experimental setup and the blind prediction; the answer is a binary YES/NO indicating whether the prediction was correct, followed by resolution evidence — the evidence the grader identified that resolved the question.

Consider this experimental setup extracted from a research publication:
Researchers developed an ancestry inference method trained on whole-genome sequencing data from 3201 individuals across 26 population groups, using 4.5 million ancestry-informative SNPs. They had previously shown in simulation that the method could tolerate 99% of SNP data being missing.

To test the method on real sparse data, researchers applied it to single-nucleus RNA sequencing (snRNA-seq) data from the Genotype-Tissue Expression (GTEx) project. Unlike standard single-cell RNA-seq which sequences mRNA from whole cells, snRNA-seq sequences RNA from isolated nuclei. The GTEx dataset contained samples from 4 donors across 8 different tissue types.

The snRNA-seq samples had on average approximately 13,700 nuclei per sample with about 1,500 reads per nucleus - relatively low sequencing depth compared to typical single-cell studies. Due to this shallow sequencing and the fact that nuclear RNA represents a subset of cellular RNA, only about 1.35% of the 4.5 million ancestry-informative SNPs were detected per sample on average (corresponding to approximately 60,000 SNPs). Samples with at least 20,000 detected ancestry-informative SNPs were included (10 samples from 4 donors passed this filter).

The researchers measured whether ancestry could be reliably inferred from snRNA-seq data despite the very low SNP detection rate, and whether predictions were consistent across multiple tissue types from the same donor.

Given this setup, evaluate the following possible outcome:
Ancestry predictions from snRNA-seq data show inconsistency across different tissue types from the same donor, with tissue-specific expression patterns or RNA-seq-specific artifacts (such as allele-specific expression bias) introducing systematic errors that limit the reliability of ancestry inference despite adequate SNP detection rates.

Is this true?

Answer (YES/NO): NO